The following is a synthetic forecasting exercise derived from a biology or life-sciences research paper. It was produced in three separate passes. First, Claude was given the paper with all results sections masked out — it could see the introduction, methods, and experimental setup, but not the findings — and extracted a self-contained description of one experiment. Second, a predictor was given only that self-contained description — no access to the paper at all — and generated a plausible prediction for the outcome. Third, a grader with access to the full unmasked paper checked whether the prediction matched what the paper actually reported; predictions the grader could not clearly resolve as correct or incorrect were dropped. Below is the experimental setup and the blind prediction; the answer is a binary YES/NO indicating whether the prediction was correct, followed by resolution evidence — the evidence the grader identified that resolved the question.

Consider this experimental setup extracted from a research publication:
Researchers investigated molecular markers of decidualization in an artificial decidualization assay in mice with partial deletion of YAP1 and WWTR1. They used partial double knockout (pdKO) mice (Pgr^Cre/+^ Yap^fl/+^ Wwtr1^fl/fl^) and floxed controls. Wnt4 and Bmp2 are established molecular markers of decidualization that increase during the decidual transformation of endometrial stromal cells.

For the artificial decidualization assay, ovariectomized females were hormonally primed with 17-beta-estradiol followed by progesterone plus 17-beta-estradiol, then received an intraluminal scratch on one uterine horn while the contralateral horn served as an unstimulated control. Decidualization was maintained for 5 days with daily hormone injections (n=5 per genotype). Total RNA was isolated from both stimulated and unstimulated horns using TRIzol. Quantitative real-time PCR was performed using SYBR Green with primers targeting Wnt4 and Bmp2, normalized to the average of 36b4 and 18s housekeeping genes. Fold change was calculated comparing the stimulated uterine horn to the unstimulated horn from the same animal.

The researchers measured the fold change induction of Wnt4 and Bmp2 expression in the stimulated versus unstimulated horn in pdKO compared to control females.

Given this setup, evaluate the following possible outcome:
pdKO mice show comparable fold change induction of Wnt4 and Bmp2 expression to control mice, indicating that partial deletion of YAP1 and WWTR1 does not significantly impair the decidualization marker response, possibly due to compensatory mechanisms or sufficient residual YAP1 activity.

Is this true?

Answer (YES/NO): NO